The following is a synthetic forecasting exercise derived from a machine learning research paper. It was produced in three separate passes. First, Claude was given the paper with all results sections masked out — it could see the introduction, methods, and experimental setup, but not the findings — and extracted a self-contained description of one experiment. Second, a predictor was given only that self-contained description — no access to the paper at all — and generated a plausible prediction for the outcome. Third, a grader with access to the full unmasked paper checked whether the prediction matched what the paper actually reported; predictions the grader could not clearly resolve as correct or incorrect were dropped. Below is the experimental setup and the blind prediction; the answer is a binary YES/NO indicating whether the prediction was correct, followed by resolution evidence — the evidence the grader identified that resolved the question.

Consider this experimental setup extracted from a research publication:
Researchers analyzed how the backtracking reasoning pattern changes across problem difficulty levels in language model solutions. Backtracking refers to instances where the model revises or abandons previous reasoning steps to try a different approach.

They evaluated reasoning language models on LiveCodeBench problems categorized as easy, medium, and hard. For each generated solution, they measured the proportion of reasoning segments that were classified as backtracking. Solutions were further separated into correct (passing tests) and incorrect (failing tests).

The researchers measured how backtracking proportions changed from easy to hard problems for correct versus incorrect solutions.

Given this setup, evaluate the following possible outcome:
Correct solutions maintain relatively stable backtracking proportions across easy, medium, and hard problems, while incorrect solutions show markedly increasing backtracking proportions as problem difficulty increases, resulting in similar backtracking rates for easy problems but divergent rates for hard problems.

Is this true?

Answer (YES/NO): NO